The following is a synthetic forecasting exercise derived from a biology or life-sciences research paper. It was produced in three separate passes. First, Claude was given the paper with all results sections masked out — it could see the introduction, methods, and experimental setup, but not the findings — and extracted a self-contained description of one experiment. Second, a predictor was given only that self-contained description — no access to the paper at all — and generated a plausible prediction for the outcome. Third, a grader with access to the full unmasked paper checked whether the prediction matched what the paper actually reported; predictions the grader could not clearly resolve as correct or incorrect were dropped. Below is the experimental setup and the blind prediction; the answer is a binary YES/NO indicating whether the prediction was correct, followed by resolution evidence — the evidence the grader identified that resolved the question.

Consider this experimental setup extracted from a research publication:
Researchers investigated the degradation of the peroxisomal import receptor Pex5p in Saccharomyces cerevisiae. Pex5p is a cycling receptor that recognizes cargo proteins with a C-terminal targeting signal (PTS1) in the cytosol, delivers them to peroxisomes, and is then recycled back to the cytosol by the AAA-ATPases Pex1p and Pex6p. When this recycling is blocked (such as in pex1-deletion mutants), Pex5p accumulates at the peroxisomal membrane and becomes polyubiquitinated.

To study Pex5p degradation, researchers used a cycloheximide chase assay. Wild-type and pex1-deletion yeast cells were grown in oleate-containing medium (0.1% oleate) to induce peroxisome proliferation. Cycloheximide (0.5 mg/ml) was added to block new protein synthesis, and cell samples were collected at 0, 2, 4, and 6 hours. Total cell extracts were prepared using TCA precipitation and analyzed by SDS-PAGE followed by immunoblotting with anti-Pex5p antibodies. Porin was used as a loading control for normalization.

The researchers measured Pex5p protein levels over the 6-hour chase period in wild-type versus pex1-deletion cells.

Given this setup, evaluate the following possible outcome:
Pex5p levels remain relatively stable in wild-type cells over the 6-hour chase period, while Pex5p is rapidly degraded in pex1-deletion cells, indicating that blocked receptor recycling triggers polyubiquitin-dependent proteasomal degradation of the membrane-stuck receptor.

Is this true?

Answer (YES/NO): YES